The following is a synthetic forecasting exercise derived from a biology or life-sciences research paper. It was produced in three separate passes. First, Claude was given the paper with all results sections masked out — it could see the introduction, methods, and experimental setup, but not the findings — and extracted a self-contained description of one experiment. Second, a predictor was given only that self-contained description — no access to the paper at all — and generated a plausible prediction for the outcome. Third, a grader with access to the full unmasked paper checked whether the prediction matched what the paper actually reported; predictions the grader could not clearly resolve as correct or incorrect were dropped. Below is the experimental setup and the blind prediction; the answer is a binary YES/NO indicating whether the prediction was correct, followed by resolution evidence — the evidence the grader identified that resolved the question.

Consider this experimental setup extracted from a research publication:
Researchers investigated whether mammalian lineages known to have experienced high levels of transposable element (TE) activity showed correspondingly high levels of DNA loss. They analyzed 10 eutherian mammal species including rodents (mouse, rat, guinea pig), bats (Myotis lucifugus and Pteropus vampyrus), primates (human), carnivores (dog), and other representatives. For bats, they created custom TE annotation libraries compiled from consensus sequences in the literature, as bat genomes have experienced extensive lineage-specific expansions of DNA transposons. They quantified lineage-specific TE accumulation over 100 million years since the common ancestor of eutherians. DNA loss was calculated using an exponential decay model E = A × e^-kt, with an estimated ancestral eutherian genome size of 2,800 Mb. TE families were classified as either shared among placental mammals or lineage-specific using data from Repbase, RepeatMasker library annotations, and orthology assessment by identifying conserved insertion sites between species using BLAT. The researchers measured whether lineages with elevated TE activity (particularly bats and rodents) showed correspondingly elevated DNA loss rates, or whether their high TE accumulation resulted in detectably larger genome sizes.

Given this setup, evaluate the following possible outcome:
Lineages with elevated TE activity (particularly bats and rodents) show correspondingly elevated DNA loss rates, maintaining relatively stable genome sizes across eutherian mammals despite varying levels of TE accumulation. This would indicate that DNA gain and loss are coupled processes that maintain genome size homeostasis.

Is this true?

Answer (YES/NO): YES